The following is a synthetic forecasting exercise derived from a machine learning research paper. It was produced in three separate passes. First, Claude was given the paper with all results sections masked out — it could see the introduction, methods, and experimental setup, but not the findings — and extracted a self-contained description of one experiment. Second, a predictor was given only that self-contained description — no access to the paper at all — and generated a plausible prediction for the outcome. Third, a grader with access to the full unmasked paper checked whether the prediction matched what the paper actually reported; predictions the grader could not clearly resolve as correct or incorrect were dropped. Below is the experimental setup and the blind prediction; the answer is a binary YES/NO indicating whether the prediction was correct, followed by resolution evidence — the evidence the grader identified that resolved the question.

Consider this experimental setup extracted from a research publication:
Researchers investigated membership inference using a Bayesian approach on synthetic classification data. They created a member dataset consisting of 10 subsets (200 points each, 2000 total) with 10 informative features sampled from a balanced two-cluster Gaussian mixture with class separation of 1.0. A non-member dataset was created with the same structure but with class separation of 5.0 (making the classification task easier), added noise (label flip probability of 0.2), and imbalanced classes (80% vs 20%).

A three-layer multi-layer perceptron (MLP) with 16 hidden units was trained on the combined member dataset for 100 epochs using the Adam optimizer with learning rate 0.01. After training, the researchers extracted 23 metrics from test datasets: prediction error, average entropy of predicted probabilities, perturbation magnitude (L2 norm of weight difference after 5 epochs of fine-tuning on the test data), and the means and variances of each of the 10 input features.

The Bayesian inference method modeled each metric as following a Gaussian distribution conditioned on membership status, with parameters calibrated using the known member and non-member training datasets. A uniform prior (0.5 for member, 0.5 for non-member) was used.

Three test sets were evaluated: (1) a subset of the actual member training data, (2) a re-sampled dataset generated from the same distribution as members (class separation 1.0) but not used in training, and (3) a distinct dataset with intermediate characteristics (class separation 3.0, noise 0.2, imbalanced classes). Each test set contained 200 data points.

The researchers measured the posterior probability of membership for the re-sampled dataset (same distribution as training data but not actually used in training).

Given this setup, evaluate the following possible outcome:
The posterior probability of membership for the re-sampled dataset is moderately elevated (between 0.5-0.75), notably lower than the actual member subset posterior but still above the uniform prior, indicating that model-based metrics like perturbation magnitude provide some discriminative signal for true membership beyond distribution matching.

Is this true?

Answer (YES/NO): NO